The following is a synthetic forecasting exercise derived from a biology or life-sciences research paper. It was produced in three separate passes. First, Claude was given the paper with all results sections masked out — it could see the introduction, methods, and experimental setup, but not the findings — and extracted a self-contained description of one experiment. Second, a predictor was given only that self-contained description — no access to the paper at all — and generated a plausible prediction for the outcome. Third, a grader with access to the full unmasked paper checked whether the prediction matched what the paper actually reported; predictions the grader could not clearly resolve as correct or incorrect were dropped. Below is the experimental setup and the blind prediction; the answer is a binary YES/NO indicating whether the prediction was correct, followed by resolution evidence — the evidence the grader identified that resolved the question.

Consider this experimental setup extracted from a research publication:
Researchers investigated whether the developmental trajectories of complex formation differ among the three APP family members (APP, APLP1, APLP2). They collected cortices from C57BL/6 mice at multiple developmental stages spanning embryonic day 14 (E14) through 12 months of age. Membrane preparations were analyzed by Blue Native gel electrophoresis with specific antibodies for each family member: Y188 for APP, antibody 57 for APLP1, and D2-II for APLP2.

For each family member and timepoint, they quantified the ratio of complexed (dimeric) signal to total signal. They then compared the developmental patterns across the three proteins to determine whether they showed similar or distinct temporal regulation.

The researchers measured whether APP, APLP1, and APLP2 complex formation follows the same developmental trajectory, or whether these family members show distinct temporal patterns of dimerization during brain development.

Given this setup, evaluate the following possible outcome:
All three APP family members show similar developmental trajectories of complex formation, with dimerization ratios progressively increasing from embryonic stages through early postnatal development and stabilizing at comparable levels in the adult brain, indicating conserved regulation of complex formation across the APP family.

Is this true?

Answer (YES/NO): NO